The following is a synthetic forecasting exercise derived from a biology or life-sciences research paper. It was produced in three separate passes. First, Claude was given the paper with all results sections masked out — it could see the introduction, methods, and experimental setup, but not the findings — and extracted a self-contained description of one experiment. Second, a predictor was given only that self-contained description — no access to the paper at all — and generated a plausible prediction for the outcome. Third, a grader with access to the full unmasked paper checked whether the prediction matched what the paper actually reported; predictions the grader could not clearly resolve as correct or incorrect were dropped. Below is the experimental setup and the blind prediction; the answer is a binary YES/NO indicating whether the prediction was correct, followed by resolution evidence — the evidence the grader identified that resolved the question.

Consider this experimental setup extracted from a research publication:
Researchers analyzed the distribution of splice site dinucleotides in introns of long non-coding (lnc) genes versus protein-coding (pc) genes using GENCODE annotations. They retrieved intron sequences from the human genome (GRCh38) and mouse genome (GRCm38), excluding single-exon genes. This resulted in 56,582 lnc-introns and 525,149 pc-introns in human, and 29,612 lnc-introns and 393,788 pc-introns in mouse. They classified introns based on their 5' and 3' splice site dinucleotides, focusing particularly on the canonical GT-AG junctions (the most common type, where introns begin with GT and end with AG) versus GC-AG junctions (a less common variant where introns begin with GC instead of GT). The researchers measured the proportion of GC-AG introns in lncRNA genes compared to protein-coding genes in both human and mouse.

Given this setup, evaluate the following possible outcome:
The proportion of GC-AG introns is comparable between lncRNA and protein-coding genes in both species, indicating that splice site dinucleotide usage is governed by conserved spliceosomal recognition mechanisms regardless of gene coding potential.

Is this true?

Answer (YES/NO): NO